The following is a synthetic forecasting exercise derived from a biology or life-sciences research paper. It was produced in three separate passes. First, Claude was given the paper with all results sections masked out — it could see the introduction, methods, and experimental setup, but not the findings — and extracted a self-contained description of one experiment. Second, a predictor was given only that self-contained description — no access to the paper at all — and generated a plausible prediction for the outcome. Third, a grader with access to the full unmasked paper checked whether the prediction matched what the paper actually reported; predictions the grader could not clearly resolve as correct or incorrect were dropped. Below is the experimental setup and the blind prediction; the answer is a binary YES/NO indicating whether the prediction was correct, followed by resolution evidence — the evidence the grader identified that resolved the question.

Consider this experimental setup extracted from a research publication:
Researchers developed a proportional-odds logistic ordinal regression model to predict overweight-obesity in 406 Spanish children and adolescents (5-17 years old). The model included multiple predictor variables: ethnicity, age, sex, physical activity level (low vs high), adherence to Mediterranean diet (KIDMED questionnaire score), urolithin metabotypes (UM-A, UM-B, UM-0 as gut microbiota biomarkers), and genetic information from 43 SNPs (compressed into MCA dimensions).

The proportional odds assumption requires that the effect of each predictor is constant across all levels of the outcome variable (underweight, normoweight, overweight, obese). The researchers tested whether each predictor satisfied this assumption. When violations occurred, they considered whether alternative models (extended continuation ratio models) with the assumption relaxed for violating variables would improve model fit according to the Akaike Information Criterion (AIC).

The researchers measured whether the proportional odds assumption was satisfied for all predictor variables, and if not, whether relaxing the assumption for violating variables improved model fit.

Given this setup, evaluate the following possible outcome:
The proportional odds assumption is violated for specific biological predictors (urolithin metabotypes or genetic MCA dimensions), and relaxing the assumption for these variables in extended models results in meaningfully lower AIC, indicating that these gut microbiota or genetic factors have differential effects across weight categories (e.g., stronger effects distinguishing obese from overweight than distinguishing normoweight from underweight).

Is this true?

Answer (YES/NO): NO